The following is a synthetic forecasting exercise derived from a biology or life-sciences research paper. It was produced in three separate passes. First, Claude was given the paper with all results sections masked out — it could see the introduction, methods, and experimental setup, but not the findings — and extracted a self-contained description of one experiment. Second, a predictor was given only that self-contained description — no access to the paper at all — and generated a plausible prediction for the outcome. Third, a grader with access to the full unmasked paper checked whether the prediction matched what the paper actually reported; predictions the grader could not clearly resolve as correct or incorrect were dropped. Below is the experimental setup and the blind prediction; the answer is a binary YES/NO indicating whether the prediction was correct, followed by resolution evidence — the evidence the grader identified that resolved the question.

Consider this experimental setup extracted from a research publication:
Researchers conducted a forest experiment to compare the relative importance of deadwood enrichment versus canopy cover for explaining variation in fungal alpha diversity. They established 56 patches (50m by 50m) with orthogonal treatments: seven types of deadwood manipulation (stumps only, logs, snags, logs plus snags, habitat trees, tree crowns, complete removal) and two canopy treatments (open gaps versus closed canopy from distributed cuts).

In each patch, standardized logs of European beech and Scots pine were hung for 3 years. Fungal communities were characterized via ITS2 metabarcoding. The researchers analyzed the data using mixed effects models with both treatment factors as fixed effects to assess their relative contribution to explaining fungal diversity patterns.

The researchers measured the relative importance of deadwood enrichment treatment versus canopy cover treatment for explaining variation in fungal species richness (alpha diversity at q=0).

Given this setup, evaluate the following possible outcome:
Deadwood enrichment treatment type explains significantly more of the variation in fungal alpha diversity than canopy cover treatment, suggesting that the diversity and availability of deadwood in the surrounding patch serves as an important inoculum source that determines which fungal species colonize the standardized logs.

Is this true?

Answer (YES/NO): NO